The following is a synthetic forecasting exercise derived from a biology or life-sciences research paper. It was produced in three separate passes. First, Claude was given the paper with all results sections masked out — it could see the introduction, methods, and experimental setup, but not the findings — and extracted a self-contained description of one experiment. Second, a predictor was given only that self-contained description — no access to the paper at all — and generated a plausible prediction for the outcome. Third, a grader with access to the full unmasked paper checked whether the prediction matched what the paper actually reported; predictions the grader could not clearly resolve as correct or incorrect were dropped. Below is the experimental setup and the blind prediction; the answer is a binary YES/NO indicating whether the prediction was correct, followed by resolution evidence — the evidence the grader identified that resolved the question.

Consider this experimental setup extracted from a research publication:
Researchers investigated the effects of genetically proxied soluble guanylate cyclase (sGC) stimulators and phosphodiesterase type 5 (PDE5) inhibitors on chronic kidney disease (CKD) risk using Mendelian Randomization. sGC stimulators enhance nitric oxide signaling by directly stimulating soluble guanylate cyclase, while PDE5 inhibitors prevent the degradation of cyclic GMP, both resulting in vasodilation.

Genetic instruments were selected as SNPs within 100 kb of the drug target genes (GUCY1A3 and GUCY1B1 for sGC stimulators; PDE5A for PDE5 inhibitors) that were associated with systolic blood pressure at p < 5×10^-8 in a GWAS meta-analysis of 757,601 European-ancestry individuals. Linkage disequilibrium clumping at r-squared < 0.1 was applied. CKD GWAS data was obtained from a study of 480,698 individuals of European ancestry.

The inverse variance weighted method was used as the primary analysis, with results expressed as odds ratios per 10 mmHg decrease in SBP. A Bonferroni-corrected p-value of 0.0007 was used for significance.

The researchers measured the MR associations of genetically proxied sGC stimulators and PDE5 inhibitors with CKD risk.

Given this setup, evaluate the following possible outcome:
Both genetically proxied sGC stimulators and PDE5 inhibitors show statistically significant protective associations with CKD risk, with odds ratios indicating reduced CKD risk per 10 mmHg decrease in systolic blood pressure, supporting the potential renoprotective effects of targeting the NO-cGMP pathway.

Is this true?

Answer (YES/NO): YES